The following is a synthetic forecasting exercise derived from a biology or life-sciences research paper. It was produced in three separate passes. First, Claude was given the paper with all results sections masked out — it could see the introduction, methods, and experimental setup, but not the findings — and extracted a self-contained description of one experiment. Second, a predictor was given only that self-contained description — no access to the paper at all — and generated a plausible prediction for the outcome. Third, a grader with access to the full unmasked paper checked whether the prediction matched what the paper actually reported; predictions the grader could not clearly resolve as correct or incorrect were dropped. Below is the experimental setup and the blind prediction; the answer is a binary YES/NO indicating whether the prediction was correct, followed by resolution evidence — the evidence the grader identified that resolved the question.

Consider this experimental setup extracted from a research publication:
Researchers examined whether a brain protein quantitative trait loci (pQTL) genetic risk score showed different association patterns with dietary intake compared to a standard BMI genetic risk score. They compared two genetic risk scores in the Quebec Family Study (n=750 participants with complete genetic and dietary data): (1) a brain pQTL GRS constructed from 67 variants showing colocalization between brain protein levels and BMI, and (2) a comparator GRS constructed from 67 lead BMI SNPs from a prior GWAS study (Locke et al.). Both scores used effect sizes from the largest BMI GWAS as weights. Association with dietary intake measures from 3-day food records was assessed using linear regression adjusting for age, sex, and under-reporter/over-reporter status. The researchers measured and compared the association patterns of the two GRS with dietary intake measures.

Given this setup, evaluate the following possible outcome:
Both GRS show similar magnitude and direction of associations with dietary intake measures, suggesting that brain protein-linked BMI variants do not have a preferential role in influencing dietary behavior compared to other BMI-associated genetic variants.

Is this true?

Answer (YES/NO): NO